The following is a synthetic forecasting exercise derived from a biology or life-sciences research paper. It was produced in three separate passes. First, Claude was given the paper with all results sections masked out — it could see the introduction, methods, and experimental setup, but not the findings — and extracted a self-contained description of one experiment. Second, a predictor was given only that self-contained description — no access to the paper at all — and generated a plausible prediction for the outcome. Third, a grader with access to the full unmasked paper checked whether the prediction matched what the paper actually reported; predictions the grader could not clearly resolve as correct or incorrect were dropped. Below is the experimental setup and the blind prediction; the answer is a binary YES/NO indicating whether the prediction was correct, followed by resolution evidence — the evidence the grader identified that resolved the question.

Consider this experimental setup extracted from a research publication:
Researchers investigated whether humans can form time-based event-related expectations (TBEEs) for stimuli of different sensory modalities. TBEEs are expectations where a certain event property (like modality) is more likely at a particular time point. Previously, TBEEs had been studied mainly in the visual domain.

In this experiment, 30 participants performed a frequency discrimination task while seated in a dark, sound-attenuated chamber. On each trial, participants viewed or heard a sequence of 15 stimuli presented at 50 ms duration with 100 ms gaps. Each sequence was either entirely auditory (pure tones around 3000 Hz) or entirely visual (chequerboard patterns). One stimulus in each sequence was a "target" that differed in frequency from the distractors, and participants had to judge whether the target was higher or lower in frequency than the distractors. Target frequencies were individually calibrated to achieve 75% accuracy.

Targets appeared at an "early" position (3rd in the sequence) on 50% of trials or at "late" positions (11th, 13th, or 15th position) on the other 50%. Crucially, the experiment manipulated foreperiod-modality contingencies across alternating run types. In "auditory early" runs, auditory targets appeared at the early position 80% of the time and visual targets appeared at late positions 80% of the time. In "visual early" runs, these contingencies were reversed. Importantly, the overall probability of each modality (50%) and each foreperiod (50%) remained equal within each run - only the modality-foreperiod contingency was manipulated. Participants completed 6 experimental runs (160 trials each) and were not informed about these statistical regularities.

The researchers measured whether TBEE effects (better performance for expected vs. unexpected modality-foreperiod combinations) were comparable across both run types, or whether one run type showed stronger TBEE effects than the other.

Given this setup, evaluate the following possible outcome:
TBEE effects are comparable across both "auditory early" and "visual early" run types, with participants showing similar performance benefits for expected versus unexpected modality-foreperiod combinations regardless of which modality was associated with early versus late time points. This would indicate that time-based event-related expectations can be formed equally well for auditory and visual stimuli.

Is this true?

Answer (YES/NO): NO